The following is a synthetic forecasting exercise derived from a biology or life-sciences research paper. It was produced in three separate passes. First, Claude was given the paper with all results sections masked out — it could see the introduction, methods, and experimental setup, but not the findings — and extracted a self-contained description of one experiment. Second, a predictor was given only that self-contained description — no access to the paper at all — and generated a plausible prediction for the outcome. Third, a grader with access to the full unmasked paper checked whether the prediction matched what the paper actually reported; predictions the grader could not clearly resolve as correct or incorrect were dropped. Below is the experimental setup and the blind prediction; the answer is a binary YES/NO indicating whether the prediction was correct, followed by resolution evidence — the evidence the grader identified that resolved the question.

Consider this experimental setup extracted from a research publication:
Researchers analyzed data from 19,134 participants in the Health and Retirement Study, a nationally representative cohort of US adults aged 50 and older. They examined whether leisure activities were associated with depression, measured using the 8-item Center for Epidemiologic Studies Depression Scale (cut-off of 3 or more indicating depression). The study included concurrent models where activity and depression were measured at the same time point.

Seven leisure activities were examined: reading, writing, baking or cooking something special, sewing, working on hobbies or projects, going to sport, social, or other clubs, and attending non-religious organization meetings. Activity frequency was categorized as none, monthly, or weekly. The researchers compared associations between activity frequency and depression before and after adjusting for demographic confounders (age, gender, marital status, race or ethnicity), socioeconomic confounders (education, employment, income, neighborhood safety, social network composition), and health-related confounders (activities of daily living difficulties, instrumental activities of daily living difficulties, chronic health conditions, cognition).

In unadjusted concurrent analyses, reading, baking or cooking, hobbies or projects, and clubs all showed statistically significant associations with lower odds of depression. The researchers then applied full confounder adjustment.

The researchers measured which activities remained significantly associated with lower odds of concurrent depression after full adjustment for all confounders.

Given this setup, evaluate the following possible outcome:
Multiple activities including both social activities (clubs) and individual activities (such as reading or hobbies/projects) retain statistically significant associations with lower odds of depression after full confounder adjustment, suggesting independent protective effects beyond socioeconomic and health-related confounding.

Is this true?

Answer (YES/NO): YES